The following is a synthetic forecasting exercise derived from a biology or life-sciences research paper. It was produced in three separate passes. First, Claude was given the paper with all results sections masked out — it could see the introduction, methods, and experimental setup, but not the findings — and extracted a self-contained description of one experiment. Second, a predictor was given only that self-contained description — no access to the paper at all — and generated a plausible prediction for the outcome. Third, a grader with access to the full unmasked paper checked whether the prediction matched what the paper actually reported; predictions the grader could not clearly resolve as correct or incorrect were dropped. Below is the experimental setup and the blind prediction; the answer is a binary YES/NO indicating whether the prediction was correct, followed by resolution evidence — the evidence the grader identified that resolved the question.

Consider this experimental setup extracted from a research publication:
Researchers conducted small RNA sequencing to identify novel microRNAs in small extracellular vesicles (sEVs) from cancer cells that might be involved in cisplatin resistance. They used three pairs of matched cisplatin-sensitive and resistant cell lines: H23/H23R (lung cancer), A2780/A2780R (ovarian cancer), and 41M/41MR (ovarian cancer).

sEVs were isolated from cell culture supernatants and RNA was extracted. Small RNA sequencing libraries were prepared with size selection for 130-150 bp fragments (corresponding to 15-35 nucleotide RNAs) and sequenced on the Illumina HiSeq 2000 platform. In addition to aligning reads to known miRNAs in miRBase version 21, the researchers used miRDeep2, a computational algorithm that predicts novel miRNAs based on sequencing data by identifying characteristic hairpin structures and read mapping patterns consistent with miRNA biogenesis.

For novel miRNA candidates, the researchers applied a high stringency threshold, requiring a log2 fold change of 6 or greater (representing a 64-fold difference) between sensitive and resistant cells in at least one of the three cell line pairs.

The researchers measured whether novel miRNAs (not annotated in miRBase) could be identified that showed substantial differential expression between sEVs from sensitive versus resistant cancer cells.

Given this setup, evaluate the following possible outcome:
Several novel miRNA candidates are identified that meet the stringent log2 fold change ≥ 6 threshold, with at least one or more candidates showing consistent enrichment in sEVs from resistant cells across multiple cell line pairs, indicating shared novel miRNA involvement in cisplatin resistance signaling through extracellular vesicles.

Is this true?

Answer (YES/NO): NO